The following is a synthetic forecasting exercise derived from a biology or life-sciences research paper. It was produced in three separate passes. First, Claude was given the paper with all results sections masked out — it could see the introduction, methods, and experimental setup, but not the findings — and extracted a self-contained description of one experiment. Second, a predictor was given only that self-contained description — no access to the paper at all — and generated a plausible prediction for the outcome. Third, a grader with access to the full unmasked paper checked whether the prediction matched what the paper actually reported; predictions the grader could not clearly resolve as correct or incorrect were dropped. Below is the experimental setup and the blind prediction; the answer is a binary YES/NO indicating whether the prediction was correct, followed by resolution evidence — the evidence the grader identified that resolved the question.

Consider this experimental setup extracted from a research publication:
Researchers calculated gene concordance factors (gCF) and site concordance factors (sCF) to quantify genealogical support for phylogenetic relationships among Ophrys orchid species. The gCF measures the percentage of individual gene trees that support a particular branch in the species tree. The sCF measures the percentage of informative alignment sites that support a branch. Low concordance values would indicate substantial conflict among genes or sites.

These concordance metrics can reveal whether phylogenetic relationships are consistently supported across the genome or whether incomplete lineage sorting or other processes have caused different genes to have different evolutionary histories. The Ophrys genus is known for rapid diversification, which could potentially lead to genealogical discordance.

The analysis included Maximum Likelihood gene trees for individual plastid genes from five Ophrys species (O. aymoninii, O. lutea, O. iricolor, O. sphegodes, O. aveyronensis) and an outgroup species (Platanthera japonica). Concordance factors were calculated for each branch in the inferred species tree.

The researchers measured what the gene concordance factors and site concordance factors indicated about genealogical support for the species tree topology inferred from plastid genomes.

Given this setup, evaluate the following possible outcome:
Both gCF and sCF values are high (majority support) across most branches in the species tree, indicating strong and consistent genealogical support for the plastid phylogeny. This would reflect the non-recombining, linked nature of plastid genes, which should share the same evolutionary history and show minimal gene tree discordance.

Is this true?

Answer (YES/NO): NO